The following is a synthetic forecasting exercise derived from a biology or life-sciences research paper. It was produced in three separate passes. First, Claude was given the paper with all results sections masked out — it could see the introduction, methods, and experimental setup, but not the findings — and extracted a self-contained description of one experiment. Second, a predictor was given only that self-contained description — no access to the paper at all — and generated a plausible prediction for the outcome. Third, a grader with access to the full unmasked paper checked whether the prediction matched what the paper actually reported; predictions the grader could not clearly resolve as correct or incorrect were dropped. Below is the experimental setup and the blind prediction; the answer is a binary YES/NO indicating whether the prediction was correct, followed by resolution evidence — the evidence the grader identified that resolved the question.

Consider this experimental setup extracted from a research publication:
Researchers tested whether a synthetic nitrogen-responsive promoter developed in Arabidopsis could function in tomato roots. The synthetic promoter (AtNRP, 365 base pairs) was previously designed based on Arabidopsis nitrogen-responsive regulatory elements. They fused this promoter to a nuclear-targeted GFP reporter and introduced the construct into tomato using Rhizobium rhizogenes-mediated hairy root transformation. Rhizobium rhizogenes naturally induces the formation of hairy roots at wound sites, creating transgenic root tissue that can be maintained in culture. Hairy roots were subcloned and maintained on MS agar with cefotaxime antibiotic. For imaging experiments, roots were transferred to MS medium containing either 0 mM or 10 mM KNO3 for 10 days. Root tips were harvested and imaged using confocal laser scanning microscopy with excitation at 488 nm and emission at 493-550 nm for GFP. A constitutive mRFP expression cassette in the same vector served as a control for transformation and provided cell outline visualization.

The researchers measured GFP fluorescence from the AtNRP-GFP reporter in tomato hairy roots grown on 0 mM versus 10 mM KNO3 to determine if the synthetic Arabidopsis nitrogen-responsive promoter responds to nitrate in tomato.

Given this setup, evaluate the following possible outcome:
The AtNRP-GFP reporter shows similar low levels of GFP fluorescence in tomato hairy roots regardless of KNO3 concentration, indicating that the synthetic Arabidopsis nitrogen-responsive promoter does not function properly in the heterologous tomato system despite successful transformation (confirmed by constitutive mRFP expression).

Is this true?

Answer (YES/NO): NO